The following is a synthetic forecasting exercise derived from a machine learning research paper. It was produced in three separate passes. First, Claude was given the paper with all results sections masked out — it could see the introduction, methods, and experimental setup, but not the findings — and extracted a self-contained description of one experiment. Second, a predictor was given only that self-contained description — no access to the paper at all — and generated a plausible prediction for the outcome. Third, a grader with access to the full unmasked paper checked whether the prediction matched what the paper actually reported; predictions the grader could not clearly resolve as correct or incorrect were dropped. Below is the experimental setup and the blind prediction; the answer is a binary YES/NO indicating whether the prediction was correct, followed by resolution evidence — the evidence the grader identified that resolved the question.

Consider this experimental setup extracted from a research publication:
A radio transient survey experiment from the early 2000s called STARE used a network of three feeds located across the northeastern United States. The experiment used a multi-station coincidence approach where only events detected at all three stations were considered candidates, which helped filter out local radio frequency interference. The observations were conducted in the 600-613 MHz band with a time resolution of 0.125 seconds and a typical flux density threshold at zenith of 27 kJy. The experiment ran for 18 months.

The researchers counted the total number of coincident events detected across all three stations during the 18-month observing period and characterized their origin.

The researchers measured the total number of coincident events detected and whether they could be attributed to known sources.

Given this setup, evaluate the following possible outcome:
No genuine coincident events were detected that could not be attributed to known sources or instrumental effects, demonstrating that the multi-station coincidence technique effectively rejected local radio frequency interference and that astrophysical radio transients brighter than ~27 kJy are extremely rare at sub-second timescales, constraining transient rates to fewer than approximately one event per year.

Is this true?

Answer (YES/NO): NO